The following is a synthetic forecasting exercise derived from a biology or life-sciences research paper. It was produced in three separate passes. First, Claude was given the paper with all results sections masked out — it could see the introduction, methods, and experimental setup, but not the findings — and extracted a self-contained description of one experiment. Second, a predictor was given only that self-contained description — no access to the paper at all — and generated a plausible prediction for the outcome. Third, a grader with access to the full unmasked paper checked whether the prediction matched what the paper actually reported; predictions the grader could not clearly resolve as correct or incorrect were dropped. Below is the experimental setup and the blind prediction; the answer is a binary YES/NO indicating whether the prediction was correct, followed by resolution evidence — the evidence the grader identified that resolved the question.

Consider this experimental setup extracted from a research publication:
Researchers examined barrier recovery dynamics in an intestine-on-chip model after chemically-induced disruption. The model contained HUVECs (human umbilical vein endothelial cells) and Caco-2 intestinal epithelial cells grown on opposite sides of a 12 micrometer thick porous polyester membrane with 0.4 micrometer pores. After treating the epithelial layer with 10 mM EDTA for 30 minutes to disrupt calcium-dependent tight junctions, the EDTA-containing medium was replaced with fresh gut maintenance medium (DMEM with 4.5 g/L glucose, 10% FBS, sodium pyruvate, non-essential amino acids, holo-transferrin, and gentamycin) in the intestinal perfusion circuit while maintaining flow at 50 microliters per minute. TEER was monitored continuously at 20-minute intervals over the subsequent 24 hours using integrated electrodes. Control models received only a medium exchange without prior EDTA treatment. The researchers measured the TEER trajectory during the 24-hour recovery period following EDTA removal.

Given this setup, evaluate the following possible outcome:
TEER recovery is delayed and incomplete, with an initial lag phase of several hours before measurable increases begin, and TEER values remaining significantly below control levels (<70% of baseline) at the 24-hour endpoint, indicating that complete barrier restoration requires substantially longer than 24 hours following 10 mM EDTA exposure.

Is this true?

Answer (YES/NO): NO